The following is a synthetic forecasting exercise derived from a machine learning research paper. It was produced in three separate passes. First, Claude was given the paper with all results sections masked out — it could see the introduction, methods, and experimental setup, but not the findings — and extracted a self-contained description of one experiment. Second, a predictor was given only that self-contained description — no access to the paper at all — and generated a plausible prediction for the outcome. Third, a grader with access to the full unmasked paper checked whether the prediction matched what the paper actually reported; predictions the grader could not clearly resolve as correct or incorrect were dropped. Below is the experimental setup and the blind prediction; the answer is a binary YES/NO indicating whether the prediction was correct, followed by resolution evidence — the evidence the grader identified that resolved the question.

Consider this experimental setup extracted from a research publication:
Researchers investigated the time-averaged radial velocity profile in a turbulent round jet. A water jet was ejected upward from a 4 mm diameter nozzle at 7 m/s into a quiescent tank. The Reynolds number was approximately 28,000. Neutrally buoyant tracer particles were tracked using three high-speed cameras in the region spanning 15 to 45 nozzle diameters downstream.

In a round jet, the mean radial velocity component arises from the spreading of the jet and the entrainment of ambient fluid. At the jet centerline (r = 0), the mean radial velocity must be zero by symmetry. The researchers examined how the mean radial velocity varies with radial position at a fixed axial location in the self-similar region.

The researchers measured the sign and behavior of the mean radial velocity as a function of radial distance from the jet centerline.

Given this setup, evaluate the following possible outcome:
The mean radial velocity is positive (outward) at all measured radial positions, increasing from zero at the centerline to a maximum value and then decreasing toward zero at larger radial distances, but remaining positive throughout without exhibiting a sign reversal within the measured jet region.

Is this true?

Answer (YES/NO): NO